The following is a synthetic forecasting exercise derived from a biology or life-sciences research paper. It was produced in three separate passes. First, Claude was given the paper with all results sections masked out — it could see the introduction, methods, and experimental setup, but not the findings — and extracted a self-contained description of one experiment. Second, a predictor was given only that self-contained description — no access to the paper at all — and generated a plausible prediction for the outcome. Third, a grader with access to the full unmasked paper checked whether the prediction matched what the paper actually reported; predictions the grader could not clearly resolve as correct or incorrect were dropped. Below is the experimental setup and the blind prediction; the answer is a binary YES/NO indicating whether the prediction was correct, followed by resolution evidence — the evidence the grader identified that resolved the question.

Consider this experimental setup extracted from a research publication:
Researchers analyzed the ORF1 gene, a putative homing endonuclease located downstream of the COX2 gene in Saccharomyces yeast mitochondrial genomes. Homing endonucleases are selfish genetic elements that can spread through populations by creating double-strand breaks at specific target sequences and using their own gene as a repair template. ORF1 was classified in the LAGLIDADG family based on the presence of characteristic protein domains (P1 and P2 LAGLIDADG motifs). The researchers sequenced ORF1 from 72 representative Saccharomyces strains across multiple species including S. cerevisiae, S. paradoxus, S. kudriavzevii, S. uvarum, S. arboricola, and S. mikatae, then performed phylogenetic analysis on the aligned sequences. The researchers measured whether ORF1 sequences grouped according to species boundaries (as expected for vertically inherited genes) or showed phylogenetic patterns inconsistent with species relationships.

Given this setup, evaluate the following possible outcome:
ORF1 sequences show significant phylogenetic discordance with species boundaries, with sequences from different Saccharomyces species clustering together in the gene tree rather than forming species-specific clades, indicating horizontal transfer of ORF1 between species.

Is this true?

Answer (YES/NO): YES